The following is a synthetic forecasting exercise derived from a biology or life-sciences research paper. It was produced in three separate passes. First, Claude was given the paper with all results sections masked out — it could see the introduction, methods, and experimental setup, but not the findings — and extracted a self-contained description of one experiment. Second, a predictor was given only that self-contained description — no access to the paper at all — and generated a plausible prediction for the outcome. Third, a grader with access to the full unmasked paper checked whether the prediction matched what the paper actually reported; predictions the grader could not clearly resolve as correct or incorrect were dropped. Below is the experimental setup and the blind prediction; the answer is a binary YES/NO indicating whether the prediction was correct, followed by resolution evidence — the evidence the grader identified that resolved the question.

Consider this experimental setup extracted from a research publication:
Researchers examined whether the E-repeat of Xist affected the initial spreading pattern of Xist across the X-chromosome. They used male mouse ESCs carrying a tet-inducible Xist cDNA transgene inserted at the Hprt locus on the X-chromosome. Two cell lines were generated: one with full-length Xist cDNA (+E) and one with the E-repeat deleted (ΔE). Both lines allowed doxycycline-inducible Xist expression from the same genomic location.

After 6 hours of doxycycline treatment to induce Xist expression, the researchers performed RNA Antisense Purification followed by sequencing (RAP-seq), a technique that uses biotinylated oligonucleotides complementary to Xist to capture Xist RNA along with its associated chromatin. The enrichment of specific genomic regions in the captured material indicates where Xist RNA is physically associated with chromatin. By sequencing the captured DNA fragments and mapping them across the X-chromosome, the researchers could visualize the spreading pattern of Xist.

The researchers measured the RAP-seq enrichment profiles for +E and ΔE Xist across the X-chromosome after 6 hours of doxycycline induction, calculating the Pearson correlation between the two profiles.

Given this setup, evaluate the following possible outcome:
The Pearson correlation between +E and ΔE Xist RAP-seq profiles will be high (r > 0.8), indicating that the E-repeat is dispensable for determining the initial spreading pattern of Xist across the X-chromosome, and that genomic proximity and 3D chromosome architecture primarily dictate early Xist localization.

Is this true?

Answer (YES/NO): YES